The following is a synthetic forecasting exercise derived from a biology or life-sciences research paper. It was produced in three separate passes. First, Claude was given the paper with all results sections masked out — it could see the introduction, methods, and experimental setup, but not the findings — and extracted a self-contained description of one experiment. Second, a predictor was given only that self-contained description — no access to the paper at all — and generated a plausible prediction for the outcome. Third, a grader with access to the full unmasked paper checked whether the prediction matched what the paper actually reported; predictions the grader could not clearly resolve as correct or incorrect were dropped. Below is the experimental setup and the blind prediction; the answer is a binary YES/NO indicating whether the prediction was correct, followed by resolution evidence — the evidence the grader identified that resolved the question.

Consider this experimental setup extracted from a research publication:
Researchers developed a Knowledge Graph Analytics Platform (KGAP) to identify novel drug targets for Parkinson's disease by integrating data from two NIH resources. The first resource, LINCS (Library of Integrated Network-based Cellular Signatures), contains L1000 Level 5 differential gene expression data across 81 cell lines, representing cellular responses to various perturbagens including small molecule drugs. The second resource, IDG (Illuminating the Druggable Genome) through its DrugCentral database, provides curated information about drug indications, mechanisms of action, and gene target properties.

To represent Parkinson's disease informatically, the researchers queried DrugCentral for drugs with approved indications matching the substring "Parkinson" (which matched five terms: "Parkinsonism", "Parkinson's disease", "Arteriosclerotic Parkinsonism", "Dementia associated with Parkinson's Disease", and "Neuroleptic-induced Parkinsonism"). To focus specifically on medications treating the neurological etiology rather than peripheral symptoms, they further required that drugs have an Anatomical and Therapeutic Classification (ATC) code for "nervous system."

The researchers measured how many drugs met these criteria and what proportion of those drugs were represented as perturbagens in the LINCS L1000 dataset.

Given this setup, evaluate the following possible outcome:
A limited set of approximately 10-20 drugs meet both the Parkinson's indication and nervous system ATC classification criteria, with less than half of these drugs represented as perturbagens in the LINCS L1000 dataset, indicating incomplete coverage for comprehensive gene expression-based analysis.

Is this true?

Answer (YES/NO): NO